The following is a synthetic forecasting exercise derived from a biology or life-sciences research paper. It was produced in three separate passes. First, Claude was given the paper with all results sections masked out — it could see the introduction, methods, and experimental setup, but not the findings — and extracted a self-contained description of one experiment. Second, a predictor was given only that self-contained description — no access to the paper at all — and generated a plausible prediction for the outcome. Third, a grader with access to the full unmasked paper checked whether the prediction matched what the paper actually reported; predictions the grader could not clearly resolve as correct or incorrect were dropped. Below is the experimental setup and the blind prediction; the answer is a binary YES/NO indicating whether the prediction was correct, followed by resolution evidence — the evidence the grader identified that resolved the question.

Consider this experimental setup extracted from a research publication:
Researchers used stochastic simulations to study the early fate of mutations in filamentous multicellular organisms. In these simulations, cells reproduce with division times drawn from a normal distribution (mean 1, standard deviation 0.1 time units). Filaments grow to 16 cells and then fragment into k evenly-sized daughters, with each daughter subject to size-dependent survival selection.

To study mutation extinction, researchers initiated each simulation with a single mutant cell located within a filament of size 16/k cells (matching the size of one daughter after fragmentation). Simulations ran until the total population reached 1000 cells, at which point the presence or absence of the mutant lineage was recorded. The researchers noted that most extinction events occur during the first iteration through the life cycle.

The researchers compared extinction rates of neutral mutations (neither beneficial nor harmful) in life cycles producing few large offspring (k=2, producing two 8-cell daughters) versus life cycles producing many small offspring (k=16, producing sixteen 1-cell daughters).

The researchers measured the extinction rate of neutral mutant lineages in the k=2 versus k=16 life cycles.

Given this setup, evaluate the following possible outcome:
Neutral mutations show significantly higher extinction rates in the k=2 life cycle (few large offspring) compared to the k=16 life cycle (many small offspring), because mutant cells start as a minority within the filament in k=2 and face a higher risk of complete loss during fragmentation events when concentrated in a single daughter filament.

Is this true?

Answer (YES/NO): YES